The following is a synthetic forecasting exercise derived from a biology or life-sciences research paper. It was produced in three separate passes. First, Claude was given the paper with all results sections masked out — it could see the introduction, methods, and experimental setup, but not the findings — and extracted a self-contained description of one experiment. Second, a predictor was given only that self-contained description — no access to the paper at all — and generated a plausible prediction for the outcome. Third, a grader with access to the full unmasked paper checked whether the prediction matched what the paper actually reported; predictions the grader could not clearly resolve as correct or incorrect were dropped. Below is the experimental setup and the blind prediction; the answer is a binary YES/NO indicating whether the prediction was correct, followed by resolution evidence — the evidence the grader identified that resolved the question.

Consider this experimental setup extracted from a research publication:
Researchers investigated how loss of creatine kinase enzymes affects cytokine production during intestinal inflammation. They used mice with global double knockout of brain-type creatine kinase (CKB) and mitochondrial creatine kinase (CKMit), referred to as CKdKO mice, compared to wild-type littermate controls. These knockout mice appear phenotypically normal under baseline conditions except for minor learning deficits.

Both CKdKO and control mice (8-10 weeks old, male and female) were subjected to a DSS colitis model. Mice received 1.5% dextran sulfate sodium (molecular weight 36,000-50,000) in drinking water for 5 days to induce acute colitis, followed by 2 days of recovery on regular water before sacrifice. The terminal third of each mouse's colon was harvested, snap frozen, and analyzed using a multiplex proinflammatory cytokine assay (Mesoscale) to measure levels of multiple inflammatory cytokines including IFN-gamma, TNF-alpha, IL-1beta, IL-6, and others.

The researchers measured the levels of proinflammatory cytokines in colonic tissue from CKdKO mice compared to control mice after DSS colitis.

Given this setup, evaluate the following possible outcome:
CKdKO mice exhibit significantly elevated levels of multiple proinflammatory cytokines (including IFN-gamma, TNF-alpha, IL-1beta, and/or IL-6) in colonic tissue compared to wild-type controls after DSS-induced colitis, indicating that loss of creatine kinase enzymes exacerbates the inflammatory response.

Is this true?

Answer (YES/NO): NO